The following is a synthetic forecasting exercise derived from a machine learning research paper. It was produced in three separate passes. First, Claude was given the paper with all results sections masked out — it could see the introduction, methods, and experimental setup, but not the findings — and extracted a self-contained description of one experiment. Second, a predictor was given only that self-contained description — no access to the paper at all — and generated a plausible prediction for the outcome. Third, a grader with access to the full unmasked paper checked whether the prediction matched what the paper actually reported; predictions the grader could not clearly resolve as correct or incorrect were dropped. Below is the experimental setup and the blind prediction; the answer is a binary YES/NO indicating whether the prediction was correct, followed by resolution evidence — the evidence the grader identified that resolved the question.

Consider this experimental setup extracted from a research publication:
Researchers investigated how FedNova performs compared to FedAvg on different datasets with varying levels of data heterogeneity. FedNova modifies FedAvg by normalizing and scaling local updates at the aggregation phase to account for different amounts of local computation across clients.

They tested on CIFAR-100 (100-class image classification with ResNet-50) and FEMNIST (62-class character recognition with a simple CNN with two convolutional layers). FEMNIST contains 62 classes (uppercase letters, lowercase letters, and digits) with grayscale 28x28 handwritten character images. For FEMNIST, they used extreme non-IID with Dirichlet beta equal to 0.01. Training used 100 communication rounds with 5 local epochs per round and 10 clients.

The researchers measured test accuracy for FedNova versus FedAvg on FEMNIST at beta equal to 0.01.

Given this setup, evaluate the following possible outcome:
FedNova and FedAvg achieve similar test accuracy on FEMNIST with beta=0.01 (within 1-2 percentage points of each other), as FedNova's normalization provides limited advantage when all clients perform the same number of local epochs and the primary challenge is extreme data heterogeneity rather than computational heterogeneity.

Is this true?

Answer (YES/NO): NO